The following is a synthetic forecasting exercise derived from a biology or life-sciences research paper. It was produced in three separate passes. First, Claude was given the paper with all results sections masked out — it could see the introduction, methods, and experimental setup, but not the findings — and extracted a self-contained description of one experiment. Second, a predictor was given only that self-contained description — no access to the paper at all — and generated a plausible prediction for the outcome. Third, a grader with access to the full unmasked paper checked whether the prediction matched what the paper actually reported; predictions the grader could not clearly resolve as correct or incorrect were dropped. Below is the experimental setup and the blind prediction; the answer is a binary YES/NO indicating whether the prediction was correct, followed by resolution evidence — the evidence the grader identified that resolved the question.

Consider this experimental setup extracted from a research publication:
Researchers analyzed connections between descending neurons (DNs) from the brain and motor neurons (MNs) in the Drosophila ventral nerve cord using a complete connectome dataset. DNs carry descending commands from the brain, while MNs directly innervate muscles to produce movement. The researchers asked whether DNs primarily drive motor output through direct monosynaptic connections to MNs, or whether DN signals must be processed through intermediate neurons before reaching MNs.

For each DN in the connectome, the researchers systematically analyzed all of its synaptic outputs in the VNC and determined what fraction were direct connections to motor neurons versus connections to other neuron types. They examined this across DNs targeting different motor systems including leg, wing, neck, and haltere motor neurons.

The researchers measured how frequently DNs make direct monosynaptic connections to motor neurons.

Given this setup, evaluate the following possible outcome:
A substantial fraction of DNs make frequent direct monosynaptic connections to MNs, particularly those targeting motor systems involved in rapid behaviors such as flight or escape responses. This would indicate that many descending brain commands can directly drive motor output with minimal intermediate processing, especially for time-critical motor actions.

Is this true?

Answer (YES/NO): NO